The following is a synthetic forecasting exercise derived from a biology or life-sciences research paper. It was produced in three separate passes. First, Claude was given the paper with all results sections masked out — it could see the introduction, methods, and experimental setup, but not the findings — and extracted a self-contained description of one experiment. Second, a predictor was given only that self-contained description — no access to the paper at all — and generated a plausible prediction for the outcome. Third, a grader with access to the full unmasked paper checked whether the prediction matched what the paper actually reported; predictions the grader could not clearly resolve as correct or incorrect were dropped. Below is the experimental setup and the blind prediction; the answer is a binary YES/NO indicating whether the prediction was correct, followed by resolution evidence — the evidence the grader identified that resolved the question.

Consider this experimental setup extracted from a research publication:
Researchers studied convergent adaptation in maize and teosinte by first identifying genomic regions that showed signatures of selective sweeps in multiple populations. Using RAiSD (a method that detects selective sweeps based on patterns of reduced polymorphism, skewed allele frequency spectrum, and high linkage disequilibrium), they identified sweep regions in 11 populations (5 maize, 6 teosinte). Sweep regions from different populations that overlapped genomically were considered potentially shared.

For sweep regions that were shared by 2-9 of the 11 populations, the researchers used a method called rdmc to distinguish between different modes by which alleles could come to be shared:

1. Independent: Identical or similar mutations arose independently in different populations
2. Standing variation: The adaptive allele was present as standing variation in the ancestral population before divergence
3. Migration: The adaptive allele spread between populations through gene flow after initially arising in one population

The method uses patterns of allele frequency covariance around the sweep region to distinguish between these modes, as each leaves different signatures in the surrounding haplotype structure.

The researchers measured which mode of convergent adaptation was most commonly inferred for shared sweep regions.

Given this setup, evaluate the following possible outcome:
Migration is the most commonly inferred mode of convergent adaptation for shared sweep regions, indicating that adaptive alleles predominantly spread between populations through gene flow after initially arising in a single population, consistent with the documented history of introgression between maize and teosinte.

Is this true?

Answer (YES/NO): YES